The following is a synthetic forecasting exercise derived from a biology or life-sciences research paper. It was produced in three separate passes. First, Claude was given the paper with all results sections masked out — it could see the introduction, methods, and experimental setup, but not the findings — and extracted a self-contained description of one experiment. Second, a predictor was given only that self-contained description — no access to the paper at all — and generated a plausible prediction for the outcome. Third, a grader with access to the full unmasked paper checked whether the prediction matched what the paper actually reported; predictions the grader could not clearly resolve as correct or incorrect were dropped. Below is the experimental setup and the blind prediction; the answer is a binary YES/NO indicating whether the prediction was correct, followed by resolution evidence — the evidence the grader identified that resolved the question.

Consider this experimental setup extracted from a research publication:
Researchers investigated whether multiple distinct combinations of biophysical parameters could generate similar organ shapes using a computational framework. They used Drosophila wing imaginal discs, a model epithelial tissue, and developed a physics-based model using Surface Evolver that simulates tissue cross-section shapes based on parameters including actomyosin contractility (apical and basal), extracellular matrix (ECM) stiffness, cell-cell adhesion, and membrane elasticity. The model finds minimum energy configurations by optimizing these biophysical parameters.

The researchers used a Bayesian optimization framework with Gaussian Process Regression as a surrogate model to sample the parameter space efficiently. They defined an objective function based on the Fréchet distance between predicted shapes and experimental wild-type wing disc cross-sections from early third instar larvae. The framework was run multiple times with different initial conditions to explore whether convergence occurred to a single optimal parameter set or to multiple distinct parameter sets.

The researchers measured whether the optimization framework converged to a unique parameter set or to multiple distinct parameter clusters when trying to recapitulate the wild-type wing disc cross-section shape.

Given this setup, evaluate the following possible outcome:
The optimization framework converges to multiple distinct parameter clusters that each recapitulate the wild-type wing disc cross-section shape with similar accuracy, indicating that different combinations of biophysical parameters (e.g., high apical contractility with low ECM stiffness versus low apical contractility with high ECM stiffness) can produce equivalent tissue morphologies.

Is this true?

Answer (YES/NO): YES